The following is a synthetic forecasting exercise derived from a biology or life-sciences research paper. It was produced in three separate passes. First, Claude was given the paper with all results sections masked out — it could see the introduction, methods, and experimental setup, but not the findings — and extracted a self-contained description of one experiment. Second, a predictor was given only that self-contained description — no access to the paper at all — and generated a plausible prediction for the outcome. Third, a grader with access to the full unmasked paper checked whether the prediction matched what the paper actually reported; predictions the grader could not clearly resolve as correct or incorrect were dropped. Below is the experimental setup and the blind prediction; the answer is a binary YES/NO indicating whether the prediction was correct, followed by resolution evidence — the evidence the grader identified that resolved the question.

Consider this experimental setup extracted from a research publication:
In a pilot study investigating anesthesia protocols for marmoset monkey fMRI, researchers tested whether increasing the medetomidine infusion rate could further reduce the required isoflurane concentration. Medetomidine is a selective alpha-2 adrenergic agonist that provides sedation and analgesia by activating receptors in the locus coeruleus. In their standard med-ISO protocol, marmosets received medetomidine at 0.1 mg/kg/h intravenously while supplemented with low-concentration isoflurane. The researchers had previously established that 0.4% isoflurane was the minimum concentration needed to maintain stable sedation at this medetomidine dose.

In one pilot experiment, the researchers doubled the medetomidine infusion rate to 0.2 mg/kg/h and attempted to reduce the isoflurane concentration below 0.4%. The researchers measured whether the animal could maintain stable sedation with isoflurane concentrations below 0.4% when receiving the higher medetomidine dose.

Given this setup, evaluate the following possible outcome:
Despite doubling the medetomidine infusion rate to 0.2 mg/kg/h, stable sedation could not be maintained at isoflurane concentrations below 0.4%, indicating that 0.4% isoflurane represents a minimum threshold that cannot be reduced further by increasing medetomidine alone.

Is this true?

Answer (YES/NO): YES